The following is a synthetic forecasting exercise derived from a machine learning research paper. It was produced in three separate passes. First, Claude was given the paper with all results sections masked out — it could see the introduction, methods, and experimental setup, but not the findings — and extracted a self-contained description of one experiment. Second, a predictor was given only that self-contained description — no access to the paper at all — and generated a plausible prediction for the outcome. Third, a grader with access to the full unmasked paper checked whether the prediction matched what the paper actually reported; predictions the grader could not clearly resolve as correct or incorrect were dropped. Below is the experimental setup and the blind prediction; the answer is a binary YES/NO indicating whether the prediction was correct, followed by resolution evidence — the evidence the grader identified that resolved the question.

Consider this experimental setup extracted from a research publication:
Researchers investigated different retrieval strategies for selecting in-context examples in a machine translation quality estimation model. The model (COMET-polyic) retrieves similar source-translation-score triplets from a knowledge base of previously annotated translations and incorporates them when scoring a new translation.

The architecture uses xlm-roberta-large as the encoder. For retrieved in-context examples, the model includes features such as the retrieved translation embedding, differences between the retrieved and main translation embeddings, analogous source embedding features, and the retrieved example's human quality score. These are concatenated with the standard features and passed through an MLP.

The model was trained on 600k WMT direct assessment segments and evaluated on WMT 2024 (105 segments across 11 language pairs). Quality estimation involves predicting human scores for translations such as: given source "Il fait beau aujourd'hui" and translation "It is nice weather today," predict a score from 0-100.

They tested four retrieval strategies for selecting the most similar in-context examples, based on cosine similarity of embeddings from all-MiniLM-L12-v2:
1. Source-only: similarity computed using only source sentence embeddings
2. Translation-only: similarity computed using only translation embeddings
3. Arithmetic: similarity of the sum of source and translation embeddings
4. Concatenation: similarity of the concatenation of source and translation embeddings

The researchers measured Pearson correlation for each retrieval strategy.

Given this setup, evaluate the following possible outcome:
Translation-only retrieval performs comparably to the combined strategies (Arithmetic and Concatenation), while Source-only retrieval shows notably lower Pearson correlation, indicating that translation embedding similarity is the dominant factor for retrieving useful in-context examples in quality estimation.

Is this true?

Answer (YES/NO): NO